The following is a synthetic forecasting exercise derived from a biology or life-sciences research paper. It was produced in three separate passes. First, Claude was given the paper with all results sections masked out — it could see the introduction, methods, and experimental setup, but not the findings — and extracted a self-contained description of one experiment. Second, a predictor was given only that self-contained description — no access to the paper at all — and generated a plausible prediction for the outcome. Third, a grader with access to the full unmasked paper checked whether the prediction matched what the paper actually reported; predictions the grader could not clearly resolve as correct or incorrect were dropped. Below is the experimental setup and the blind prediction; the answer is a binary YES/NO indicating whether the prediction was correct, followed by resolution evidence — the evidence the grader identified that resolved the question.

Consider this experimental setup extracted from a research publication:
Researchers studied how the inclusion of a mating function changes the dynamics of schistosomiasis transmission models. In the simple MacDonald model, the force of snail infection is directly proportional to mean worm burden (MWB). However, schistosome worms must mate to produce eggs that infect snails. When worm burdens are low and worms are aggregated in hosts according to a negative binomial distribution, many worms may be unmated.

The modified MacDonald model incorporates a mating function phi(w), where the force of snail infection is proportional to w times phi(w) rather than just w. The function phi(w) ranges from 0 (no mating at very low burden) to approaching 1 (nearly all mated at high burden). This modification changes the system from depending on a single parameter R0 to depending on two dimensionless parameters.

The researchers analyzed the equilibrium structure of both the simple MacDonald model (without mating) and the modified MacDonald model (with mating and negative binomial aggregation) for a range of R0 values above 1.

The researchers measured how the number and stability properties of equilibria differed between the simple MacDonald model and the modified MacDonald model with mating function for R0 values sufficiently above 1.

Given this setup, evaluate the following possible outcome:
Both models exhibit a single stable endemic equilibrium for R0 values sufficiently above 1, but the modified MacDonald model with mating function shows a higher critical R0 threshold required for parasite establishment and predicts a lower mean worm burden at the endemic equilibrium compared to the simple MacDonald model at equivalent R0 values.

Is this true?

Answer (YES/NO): NO